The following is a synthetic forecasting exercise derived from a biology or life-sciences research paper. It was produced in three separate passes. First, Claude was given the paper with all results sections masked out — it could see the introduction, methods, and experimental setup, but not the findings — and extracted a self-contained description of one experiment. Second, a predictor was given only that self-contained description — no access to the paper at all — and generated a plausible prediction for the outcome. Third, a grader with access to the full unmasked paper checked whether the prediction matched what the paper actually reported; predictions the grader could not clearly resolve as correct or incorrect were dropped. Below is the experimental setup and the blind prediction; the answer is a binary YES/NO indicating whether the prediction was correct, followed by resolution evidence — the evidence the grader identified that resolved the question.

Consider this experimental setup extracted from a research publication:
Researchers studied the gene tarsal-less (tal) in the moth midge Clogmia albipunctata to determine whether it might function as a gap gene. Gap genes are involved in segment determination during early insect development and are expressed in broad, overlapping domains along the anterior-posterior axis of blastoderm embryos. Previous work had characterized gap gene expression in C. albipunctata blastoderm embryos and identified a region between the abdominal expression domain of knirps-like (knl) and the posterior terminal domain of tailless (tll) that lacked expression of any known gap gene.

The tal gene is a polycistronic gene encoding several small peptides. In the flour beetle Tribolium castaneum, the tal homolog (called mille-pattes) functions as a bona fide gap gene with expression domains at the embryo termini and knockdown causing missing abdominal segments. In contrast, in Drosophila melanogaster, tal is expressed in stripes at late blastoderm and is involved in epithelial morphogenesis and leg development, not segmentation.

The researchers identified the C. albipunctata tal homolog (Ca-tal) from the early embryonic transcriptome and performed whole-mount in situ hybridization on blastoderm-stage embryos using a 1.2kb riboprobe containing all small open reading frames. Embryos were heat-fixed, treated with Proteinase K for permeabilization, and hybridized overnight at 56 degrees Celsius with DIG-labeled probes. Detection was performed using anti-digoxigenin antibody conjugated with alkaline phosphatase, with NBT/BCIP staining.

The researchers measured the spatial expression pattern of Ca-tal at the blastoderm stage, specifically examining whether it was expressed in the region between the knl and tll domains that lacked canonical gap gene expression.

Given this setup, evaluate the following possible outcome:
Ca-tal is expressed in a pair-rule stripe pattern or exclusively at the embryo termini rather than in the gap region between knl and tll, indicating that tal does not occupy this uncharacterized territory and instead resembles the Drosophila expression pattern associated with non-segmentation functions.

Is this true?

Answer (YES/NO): NO